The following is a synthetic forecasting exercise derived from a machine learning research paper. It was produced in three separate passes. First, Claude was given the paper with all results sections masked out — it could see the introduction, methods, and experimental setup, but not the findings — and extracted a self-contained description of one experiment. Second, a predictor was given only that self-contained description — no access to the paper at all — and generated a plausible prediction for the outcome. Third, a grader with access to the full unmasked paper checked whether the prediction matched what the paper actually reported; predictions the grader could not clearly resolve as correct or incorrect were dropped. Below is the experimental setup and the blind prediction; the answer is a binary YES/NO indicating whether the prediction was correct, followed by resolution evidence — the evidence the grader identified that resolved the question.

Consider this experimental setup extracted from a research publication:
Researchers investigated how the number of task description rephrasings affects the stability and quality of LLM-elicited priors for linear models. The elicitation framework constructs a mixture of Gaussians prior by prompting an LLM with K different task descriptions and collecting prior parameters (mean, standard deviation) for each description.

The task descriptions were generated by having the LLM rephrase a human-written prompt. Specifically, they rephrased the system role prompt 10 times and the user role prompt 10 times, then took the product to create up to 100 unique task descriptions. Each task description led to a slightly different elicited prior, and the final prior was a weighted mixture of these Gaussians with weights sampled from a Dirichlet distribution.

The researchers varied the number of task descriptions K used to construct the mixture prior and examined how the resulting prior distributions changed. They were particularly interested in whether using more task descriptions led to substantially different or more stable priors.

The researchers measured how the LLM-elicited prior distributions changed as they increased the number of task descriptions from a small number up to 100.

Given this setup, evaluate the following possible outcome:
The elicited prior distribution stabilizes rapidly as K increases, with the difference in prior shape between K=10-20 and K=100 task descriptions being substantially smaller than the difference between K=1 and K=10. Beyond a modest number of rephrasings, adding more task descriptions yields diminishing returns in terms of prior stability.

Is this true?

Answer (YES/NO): YES